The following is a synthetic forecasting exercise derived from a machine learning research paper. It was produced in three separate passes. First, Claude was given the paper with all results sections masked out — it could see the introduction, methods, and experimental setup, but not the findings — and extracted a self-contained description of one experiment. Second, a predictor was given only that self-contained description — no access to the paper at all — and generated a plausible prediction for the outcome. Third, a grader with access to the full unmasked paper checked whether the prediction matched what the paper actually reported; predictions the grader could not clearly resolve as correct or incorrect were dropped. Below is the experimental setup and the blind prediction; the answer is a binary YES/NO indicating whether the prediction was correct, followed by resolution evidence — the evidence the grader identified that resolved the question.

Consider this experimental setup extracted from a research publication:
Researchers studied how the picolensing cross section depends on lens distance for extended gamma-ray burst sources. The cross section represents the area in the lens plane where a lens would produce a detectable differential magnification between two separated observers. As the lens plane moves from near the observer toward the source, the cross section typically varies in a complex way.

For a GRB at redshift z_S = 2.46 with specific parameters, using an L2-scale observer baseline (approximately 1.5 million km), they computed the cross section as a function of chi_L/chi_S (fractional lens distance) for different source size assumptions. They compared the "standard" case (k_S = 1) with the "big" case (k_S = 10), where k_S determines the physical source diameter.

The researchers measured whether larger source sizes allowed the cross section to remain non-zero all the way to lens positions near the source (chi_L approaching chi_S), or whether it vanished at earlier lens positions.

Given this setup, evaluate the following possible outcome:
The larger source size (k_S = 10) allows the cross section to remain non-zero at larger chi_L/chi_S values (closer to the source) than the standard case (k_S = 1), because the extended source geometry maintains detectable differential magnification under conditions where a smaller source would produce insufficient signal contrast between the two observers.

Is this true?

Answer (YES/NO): NO